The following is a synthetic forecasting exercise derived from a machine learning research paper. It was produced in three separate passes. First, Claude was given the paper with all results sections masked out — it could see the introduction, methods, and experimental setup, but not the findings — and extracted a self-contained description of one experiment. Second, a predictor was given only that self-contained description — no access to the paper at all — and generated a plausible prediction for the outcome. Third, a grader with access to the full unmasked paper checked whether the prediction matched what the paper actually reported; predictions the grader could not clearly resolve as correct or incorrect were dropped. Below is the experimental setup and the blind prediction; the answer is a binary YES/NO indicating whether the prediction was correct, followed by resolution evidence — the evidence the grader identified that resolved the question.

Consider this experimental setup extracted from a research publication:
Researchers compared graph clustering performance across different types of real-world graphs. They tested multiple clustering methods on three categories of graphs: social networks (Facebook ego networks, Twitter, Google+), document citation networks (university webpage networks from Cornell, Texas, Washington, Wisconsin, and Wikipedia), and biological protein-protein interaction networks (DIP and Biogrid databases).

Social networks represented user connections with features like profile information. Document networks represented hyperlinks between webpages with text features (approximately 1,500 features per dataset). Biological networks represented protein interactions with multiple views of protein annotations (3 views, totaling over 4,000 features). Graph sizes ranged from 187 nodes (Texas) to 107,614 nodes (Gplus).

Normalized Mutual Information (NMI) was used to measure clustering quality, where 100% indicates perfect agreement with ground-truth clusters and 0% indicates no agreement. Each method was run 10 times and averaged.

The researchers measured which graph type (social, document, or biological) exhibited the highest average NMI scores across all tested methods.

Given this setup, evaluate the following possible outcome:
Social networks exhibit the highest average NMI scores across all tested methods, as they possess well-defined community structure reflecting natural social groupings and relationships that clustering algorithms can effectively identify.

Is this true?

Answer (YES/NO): NO